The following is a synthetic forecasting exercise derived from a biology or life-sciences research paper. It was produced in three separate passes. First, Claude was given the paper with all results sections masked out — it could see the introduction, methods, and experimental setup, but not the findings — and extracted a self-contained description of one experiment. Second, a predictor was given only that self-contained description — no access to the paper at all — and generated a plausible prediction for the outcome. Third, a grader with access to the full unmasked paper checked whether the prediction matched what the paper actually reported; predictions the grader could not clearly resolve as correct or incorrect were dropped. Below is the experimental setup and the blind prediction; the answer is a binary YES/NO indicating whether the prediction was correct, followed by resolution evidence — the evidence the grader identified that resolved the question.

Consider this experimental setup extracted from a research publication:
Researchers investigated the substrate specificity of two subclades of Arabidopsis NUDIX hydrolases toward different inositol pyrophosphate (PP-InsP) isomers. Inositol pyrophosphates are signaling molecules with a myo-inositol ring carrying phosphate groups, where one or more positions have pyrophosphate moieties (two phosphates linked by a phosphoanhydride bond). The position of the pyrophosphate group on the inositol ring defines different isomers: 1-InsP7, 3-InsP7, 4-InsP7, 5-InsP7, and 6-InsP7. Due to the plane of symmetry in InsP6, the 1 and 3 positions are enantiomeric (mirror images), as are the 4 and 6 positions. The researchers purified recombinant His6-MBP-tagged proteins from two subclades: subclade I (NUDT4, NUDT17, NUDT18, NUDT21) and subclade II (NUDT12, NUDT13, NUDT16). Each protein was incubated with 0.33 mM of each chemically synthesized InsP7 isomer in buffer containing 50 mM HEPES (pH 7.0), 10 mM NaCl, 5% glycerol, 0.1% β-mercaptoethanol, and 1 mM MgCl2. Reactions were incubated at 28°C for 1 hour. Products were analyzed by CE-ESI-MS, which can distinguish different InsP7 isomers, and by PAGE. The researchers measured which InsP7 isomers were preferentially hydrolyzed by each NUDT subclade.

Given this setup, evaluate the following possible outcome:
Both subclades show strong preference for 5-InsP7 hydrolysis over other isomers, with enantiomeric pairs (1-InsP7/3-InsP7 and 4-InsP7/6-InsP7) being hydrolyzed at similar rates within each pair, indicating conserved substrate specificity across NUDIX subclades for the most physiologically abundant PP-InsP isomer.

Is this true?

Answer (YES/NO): NO